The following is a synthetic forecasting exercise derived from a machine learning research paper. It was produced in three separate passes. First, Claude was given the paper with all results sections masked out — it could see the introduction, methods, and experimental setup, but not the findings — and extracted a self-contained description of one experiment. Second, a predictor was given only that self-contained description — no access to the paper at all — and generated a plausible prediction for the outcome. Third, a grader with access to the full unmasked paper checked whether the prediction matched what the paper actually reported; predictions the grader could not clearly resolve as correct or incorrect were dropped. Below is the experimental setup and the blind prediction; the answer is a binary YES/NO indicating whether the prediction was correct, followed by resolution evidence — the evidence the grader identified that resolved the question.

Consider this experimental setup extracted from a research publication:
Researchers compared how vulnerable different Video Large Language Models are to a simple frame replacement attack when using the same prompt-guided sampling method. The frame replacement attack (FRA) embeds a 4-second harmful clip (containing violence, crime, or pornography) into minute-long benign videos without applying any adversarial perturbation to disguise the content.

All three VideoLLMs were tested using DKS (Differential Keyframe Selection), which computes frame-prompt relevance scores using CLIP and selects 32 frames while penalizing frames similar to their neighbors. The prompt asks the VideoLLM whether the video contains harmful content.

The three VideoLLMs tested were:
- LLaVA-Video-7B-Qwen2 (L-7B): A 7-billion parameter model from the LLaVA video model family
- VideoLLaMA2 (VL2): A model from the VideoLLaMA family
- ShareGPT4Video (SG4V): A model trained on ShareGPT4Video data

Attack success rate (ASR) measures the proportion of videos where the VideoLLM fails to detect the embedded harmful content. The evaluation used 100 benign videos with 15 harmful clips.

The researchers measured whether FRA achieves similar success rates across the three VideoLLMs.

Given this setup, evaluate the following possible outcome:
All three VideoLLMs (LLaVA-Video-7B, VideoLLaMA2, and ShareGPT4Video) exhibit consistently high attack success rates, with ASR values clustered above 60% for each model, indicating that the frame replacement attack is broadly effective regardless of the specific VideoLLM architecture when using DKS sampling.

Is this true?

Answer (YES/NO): NO